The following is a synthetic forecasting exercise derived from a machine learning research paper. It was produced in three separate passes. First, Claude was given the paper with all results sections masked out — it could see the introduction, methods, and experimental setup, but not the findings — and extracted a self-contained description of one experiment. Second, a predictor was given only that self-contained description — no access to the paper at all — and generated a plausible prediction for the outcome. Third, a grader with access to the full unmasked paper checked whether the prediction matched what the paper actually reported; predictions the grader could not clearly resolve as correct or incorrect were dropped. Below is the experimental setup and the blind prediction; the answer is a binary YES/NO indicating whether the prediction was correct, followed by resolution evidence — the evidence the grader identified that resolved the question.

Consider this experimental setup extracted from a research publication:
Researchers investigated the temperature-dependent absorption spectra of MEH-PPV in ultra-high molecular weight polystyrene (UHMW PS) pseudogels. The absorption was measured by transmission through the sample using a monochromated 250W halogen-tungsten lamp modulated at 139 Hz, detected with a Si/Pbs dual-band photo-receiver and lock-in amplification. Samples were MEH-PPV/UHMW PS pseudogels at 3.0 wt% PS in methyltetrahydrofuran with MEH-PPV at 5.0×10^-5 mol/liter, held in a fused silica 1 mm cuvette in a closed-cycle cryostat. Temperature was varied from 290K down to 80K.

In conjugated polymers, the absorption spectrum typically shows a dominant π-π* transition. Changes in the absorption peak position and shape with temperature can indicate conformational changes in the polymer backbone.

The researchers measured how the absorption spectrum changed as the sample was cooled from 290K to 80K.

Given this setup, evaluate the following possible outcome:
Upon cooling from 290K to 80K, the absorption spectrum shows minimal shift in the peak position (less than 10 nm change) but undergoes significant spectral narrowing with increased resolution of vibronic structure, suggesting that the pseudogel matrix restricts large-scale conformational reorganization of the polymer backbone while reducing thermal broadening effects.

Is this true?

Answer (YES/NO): NO